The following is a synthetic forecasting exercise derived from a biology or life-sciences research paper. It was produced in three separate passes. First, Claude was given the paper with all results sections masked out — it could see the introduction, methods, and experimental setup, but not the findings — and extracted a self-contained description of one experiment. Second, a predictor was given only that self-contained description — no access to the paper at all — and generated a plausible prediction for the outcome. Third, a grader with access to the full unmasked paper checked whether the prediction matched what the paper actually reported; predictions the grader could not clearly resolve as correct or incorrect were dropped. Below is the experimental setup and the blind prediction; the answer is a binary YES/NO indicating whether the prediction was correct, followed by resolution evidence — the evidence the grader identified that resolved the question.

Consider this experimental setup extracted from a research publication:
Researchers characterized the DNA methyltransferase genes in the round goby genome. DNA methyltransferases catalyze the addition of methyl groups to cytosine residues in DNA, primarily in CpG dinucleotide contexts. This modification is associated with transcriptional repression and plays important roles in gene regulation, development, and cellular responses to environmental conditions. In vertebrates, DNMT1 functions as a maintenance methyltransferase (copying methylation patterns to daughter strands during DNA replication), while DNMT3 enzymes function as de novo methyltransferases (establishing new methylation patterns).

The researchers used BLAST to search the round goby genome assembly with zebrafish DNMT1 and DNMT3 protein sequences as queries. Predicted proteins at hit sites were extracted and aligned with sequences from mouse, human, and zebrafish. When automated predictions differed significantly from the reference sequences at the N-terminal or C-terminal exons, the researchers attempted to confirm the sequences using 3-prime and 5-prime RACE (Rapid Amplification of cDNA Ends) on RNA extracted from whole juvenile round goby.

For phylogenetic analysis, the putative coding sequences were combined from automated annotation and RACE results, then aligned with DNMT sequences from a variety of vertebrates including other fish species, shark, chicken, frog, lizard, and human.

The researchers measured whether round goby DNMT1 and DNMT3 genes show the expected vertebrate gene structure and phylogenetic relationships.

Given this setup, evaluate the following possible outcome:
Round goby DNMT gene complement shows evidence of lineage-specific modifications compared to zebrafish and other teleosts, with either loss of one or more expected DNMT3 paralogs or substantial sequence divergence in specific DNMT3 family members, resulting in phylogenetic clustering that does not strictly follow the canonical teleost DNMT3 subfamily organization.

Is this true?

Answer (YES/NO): NO